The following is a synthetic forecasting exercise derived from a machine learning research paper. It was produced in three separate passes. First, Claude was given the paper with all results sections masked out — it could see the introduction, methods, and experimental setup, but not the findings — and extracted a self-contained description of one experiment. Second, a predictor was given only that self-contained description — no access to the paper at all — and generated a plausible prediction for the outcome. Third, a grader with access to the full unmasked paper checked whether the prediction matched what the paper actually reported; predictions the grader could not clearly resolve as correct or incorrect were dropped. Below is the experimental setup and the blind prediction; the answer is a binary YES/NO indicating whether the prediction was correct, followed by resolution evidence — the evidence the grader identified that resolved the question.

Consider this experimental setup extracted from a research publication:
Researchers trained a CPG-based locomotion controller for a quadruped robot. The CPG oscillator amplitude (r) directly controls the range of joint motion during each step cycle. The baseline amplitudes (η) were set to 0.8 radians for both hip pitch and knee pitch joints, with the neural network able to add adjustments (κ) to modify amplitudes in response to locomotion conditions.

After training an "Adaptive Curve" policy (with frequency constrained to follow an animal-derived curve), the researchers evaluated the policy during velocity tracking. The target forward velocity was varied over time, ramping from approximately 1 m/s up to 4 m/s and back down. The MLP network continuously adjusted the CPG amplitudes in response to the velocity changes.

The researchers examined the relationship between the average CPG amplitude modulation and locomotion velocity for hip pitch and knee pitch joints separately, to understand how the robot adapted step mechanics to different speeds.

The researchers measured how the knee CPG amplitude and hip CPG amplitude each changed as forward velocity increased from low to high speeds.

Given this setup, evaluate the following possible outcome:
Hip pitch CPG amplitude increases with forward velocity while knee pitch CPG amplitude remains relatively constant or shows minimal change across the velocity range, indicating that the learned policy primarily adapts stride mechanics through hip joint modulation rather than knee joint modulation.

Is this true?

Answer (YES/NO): NO